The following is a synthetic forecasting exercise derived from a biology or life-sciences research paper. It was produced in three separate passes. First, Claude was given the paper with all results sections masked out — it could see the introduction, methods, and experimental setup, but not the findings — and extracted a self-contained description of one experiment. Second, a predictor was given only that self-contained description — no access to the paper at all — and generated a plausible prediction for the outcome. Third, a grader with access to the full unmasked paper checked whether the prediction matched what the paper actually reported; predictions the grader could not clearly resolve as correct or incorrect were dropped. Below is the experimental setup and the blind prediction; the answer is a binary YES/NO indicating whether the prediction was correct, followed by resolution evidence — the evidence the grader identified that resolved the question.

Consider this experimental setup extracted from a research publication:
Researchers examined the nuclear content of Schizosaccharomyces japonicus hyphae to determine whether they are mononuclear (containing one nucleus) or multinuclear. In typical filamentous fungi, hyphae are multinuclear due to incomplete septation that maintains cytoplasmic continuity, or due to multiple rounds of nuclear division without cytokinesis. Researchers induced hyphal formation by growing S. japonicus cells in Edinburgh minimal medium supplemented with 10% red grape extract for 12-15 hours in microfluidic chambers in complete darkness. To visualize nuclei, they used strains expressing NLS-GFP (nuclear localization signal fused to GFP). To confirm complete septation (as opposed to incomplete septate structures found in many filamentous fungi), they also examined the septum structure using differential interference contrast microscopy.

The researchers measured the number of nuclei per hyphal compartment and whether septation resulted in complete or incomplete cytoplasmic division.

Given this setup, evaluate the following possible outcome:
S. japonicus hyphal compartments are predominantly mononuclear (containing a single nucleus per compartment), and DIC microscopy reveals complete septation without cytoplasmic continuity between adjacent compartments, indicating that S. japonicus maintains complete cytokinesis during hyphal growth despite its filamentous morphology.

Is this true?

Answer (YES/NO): YES